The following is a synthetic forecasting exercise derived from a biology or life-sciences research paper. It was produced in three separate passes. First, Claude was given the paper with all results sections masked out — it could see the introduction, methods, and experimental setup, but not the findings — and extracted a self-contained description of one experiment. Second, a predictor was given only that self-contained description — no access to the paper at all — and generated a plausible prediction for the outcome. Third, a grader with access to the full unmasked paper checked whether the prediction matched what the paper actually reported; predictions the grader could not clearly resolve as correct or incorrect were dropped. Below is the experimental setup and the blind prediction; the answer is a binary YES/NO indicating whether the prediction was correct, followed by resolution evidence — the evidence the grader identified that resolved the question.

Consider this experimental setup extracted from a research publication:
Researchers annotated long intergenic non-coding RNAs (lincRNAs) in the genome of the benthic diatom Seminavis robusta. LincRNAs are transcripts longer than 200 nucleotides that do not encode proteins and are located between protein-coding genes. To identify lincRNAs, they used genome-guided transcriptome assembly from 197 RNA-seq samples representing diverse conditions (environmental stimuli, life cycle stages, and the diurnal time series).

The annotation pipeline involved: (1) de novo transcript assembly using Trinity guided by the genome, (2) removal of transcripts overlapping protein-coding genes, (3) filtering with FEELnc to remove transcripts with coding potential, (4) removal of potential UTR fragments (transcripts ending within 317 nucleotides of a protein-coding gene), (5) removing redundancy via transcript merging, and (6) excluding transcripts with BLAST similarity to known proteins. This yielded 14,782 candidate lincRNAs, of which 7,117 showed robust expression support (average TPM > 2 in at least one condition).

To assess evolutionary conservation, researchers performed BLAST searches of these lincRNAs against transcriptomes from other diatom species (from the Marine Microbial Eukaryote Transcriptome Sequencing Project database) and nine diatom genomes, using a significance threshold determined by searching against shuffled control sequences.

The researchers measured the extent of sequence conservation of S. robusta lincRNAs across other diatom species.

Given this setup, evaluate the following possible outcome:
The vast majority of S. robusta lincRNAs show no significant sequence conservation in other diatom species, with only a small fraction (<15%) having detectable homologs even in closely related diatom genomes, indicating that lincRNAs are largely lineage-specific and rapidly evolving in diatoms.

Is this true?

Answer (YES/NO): YES